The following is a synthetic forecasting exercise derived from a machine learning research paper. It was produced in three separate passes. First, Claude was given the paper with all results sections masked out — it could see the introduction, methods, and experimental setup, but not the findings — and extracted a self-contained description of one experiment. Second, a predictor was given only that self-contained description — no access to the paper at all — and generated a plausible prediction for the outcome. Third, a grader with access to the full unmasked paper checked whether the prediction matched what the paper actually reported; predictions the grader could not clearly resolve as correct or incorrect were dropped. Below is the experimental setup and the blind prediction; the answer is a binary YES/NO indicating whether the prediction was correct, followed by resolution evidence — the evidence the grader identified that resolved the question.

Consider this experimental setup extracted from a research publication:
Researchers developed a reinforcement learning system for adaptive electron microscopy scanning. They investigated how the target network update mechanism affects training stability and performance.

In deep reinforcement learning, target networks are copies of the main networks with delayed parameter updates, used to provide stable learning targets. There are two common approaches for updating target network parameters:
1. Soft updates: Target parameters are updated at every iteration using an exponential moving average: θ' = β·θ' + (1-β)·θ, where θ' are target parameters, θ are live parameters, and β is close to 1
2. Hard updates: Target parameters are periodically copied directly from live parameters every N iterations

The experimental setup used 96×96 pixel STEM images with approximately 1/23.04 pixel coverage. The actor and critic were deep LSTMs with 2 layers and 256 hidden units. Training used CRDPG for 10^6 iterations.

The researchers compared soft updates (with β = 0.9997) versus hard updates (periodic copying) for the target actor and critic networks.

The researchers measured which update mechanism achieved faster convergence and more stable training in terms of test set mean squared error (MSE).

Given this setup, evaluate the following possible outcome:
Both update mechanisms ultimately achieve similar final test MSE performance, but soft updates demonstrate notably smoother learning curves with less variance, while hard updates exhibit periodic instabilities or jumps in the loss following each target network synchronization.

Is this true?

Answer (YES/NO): NO